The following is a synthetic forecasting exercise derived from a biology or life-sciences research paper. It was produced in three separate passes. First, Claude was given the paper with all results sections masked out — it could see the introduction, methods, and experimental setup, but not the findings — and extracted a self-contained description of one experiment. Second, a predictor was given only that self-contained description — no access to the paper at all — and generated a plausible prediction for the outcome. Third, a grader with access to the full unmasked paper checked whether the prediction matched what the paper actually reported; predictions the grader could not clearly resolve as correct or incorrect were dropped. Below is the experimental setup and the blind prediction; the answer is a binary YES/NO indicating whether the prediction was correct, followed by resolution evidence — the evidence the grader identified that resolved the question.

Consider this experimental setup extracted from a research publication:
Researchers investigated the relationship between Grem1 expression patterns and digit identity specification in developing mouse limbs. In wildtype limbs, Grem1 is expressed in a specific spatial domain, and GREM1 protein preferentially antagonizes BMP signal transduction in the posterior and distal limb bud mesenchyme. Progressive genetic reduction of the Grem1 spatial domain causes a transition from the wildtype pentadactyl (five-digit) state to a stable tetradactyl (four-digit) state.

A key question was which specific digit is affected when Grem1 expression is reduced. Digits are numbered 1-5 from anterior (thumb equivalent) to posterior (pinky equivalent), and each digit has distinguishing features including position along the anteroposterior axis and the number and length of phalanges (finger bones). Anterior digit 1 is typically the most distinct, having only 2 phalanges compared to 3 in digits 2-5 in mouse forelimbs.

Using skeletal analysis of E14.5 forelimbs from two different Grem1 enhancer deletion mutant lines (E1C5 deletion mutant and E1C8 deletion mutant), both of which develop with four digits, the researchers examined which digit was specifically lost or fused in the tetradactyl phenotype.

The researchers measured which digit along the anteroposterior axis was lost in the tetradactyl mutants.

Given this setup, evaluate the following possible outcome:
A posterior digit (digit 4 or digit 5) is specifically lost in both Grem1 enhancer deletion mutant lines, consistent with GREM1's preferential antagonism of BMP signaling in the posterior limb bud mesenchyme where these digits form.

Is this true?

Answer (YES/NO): NO